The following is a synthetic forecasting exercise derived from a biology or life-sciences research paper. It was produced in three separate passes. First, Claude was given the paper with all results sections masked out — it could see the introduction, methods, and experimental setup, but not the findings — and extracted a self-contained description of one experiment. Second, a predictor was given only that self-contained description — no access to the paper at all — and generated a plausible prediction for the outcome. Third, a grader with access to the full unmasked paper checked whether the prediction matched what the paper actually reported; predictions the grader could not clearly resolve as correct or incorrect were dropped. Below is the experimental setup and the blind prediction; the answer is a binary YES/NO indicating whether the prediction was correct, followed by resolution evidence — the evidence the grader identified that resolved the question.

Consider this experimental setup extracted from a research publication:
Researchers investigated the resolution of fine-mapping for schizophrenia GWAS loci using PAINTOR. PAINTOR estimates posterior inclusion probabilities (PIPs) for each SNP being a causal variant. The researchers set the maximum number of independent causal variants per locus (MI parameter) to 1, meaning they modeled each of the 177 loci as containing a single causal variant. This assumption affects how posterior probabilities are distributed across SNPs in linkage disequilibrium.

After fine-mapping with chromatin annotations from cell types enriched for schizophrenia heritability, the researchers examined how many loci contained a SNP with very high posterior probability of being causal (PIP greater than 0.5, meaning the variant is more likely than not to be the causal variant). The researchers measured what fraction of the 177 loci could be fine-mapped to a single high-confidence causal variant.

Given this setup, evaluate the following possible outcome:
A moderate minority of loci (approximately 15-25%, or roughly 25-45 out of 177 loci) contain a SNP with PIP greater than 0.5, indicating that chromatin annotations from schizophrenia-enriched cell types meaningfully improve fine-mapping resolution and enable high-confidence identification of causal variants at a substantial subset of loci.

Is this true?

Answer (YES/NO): NO